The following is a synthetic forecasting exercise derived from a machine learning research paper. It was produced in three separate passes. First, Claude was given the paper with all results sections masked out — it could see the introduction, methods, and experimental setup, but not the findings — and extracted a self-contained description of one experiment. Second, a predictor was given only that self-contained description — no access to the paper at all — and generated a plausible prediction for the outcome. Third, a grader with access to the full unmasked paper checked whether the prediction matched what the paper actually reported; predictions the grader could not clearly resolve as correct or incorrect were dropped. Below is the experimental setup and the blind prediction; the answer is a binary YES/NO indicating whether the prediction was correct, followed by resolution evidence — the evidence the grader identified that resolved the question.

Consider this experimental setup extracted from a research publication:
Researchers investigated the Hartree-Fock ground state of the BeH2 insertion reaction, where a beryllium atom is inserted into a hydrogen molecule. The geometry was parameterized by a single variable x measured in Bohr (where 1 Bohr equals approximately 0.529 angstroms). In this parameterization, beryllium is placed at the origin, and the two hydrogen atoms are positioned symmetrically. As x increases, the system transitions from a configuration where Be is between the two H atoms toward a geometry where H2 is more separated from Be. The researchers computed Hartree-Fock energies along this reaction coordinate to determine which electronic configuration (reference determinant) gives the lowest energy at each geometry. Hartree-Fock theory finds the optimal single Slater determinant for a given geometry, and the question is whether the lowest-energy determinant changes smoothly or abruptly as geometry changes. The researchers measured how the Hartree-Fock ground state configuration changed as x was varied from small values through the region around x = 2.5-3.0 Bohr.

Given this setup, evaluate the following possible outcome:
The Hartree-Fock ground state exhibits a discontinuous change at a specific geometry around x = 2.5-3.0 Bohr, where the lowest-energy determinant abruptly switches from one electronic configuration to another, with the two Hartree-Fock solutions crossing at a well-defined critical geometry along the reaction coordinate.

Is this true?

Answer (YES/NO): YES